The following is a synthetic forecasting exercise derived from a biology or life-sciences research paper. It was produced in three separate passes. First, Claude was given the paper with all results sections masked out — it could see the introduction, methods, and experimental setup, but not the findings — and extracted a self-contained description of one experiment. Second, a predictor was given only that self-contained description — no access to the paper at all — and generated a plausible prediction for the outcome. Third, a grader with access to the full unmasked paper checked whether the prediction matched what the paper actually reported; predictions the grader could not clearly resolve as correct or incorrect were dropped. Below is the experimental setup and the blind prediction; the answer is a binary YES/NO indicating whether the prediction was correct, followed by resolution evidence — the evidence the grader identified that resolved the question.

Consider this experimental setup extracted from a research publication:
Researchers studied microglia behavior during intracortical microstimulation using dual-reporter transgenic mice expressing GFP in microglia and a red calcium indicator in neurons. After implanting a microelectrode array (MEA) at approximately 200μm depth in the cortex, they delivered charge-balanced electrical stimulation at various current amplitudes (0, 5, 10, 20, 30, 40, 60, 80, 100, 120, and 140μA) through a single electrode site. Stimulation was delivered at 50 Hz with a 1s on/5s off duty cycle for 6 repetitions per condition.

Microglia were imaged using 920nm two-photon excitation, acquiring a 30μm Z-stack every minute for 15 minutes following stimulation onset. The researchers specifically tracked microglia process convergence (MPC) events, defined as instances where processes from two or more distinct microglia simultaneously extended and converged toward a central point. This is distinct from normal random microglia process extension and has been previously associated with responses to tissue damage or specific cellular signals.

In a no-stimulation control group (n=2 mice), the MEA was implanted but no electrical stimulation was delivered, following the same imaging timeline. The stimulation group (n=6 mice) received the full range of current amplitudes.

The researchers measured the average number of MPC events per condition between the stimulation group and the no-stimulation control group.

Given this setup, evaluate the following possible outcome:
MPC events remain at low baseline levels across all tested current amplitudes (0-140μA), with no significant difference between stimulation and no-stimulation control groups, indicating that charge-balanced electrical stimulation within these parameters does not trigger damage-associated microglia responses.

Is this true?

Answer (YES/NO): NO